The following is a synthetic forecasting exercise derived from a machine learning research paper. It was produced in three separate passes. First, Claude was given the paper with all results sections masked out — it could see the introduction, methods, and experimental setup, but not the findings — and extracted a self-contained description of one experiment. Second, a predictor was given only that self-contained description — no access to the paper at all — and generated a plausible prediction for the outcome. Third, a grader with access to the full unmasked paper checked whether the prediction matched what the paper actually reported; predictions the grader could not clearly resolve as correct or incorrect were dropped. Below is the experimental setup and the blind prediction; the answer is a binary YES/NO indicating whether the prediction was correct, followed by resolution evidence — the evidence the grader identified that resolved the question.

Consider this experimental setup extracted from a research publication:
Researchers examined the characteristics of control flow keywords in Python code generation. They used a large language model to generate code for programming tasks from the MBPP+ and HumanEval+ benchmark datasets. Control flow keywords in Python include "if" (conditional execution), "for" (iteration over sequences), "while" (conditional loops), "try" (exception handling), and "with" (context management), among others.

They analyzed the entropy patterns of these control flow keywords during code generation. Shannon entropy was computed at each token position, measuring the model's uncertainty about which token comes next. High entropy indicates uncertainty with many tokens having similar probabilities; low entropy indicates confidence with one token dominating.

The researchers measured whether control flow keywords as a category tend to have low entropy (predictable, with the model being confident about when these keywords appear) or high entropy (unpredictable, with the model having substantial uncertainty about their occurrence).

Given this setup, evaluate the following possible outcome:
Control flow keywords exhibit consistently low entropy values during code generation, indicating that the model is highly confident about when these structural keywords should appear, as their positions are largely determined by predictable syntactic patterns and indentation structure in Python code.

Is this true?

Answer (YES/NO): NO